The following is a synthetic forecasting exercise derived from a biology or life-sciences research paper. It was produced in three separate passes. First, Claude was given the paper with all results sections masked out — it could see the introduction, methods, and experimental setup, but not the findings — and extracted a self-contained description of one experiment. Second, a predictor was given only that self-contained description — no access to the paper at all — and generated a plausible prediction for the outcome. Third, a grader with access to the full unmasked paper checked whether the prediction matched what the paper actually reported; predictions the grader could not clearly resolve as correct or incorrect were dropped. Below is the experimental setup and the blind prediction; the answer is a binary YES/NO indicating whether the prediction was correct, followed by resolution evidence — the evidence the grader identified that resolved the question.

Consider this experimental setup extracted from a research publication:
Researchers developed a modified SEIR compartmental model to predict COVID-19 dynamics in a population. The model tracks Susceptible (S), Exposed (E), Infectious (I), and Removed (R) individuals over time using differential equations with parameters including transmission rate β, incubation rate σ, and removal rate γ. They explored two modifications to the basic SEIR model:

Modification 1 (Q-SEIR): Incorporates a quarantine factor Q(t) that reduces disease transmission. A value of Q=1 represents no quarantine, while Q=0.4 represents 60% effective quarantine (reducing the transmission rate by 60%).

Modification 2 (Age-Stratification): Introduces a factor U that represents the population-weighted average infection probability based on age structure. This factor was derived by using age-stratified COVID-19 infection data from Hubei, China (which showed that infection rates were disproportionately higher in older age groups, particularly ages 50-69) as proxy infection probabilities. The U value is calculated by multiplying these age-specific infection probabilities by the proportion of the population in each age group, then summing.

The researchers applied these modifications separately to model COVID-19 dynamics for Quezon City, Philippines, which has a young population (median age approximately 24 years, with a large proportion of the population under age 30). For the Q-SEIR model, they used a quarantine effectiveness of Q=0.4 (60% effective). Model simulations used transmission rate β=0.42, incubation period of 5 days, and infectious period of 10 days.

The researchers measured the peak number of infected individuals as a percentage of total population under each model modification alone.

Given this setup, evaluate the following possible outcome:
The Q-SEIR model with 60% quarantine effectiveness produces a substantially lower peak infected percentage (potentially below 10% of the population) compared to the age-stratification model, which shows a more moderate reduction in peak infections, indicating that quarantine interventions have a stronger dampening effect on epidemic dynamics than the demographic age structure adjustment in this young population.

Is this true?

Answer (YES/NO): NO